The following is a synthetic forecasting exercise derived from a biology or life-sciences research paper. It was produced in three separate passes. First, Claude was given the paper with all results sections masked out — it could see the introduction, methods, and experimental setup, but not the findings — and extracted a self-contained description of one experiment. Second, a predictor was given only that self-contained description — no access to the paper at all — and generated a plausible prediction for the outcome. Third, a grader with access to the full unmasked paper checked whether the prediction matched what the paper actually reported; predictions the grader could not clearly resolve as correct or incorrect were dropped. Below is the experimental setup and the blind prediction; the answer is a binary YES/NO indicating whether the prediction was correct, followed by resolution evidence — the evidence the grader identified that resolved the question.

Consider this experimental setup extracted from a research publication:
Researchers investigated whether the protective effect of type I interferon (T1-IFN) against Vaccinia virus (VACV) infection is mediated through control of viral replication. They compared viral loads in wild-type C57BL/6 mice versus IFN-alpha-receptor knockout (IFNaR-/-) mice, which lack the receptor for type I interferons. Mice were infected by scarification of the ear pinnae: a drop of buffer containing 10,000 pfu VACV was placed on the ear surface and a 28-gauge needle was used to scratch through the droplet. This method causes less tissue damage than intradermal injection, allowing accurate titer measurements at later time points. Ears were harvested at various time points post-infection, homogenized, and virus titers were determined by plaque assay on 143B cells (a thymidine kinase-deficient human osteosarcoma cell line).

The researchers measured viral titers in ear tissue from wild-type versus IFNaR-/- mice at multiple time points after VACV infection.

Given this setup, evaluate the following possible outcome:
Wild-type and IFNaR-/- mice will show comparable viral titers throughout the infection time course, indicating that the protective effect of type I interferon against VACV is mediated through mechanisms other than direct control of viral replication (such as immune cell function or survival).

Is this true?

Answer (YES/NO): YES